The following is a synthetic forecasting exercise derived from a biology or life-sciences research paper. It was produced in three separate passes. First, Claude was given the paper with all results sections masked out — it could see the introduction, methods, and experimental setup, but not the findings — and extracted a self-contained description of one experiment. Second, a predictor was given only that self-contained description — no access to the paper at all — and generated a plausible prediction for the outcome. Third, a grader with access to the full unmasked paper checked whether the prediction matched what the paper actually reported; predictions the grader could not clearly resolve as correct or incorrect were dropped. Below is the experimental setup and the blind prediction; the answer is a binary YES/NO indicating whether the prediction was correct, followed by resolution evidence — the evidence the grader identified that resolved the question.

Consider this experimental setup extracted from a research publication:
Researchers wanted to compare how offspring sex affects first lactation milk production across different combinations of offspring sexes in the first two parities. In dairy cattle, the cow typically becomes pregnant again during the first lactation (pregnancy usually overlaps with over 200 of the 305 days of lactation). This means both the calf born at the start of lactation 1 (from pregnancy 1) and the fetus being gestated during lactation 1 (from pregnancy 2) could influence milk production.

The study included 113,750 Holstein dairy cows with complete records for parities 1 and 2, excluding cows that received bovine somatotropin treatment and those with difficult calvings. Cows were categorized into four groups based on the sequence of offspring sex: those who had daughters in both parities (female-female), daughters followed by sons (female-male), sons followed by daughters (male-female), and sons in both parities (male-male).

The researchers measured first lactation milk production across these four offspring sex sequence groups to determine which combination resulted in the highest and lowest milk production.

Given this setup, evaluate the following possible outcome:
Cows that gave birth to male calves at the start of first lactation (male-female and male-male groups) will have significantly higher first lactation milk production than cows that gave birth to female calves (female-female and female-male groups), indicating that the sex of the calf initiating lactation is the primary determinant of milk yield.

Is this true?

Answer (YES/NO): NO